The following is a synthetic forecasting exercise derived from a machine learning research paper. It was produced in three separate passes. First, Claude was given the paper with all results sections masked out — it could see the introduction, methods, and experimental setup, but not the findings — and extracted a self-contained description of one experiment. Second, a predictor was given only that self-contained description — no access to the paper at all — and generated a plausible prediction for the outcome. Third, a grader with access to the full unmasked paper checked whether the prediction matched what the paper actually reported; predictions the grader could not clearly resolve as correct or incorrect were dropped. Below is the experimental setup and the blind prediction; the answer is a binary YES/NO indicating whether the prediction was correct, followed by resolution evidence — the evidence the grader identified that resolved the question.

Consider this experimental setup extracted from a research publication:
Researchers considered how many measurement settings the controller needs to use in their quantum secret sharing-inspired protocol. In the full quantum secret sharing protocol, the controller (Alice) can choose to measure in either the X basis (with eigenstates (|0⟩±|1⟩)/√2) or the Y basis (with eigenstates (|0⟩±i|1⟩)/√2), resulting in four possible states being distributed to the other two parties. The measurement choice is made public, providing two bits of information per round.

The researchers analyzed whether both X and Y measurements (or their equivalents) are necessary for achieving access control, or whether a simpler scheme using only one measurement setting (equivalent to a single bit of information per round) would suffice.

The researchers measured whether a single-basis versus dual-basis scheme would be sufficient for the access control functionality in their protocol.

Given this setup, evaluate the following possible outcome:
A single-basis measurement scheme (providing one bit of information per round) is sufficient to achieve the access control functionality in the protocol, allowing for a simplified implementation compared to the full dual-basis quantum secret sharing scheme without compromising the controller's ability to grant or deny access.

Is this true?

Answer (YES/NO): YES